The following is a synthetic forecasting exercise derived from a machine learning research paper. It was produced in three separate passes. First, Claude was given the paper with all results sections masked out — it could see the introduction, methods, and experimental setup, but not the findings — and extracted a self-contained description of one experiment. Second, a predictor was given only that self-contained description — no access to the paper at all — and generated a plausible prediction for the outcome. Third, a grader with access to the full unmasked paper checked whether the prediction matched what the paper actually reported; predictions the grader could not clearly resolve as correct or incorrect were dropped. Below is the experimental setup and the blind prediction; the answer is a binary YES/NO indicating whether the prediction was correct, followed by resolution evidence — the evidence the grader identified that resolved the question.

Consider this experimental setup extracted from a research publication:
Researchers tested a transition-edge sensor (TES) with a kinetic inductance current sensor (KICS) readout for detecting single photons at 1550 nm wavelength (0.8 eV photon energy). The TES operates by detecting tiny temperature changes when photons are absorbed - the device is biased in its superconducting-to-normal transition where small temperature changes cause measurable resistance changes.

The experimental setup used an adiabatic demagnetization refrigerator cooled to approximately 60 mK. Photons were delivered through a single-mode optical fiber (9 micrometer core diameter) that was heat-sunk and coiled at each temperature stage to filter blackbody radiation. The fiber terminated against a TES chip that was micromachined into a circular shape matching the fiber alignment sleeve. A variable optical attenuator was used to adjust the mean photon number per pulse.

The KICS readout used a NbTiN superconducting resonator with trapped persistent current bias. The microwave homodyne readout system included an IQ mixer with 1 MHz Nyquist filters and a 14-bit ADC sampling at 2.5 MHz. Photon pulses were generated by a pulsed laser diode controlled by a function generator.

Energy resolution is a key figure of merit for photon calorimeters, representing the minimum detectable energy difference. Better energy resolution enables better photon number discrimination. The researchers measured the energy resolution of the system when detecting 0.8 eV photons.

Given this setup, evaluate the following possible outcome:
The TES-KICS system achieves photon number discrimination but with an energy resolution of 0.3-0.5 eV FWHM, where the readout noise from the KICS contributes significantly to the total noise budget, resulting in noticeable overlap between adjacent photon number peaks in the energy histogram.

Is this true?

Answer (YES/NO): NO